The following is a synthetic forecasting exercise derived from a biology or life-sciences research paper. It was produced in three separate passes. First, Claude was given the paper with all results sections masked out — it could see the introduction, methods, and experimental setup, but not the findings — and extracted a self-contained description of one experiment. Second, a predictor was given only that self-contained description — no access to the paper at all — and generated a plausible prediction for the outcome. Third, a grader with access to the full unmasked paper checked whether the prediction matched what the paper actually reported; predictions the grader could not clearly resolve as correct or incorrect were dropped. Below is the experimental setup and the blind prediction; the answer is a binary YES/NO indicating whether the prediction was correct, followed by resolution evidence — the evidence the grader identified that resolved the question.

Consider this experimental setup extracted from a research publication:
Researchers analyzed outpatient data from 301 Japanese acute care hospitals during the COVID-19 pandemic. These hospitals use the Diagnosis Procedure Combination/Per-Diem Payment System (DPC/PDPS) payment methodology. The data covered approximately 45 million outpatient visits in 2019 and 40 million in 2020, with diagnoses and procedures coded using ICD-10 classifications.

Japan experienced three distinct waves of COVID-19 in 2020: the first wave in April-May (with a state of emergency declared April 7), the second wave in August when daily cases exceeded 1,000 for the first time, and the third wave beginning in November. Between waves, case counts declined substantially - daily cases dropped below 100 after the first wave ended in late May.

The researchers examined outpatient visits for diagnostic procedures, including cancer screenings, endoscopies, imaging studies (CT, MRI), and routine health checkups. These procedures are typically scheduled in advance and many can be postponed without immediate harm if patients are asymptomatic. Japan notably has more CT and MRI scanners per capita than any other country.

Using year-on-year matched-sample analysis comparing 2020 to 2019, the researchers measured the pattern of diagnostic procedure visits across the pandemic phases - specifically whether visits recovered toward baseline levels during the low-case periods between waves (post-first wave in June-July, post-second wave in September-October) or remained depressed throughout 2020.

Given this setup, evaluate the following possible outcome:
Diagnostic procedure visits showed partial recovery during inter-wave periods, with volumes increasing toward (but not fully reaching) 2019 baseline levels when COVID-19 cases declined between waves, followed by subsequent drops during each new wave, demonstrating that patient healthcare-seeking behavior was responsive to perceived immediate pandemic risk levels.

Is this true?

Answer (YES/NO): NO